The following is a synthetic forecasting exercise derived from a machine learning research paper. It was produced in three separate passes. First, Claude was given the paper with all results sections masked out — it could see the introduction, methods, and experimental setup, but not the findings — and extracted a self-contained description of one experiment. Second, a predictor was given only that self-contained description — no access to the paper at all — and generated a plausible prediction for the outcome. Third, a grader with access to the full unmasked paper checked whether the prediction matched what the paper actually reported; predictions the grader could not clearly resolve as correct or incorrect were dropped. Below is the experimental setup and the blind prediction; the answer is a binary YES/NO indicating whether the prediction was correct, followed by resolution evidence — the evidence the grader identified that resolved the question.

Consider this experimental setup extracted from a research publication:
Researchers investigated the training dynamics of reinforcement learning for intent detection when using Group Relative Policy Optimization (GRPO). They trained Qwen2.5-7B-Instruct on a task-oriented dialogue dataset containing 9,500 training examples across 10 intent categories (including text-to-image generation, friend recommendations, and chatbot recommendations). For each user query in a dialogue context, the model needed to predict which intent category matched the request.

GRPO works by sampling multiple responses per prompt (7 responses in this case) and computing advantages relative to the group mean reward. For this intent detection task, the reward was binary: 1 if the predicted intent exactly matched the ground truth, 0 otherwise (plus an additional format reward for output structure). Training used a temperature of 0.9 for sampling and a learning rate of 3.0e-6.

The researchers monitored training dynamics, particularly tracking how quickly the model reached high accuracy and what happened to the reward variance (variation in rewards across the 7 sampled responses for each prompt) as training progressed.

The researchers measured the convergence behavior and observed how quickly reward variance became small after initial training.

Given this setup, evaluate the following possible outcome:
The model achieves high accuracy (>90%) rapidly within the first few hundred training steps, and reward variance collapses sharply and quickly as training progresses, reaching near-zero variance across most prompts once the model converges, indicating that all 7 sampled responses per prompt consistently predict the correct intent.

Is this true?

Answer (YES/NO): YES